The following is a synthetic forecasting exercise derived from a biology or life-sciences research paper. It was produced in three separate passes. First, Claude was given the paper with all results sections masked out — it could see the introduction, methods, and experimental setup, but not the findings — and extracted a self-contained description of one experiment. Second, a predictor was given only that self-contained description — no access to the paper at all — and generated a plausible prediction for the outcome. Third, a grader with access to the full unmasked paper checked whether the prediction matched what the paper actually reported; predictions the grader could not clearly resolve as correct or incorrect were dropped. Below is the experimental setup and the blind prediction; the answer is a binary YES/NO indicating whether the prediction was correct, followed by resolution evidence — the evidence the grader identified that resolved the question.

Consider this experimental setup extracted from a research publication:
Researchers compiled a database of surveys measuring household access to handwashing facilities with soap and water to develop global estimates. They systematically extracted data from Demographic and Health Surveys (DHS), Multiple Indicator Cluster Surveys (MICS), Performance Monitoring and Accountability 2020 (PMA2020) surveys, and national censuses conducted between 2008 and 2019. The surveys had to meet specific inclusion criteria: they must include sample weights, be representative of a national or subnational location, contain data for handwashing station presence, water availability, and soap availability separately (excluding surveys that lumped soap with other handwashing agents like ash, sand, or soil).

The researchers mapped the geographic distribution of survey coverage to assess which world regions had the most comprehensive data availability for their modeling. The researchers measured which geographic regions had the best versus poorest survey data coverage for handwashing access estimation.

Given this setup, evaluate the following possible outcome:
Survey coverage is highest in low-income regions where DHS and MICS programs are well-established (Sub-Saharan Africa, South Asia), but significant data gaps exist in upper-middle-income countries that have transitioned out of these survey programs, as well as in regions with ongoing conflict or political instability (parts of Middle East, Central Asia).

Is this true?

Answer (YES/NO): NO